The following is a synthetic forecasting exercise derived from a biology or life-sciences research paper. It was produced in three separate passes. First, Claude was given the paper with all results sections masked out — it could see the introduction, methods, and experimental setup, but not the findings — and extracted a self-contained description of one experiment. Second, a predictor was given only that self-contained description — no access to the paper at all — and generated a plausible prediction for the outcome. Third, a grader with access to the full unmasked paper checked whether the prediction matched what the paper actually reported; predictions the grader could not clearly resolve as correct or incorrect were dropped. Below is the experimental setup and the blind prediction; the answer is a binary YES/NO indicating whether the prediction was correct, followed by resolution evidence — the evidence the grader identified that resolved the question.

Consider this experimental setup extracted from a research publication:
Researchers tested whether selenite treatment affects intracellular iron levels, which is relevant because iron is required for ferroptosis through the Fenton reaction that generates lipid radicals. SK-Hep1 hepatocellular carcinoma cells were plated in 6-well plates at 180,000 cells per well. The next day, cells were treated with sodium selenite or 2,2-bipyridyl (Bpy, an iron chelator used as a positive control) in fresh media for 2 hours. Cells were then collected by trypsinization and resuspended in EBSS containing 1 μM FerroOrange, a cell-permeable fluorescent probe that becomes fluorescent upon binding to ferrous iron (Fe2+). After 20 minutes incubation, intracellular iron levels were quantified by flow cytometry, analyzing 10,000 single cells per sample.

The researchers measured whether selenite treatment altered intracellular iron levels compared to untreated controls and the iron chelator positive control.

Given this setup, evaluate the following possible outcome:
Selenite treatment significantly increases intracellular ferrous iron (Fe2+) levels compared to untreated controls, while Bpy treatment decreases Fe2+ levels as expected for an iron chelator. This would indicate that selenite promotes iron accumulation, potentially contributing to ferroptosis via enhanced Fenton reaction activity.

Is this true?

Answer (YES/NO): NO